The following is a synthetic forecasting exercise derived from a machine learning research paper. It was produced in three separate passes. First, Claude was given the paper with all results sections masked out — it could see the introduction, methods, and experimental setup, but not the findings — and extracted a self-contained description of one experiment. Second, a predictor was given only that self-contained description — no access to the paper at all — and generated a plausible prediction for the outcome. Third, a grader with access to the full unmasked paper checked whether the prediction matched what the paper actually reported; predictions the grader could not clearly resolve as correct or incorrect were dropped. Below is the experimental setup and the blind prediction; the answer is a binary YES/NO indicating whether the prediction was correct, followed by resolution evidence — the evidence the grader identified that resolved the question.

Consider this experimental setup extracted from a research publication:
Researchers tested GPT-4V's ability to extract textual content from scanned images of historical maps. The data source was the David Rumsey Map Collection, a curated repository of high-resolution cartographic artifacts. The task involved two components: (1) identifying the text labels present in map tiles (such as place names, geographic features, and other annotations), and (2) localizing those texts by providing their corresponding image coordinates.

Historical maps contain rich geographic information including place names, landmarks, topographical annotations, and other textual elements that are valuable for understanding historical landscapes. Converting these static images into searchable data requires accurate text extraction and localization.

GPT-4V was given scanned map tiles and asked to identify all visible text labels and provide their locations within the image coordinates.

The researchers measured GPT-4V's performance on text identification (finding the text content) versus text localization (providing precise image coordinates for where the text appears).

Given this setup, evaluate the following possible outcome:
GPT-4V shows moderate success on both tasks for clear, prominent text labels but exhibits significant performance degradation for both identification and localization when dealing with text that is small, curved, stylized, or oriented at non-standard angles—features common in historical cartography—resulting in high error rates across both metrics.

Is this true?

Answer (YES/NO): NO